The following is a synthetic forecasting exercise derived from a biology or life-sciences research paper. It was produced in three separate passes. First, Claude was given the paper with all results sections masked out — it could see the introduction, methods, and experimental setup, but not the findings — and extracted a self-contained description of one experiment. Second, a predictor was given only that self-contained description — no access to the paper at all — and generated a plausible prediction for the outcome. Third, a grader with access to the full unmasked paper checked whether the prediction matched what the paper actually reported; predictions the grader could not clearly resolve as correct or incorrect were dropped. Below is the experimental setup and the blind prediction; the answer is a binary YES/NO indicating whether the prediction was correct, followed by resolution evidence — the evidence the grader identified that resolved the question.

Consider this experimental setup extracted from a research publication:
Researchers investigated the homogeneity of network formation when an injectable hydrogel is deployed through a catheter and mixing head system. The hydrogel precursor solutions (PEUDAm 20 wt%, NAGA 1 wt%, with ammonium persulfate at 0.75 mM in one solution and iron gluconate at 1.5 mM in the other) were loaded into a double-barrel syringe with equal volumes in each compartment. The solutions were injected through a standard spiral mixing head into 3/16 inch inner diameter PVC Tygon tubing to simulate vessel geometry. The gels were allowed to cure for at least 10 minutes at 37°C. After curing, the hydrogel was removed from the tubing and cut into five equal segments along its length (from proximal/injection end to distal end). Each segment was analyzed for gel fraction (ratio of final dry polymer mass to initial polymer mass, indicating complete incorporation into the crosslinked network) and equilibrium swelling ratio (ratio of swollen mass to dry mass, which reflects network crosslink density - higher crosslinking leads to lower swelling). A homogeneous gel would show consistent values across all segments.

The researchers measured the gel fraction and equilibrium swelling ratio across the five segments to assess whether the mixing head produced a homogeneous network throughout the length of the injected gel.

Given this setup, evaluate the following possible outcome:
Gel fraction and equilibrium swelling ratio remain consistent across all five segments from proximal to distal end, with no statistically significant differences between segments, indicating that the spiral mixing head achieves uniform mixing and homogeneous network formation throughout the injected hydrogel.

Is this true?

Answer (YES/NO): YES